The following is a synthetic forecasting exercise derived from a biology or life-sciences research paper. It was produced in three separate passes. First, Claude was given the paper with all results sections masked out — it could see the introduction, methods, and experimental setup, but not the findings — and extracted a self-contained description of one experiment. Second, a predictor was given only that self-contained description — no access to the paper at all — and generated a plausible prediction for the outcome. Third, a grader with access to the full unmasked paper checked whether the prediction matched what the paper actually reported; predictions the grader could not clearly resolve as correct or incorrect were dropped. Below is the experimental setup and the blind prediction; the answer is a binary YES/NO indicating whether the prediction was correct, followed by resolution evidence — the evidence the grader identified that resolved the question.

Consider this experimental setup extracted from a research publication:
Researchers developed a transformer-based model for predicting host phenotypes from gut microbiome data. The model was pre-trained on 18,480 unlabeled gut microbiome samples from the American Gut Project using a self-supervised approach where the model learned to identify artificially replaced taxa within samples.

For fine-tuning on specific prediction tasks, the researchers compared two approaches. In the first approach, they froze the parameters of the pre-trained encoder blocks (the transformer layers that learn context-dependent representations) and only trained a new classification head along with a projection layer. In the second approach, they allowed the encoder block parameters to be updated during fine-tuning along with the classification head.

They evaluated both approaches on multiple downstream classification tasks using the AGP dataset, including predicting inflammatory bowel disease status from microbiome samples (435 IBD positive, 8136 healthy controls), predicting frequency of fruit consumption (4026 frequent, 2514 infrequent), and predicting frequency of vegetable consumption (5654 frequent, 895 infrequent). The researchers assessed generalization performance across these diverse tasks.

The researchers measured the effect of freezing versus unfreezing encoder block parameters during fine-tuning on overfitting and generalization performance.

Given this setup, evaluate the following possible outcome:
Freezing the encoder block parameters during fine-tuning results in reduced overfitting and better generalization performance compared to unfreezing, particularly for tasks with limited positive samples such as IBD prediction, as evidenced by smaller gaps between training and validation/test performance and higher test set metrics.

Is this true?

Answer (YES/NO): YES